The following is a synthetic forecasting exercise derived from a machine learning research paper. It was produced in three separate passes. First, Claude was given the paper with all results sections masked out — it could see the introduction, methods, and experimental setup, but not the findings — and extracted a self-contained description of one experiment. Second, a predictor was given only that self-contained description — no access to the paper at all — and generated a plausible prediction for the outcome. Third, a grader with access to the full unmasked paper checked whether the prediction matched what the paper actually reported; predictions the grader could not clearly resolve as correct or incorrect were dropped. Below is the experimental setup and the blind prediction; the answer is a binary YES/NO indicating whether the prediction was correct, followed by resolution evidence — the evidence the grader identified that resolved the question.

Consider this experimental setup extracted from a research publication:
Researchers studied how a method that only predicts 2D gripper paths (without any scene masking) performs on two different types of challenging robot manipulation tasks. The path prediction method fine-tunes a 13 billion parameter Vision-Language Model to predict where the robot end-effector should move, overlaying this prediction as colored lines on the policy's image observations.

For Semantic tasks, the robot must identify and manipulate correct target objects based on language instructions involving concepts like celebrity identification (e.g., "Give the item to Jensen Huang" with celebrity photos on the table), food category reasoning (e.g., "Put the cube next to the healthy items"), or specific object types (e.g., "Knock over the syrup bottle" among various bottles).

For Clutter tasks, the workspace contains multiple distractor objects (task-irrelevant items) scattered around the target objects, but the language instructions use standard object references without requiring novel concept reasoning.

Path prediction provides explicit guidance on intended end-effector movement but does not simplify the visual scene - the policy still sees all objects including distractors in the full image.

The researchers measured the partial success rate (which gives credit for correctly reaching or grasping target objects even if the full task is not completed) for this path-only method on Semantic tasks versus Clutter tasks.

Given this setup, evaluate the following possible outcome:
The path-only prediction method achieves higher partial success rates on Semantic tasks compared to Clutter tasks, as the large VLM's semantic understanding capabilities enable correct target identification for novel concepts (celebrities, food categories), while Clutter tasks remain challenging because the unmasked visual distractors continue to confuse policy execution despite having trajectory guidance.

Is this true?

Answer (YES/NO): YES